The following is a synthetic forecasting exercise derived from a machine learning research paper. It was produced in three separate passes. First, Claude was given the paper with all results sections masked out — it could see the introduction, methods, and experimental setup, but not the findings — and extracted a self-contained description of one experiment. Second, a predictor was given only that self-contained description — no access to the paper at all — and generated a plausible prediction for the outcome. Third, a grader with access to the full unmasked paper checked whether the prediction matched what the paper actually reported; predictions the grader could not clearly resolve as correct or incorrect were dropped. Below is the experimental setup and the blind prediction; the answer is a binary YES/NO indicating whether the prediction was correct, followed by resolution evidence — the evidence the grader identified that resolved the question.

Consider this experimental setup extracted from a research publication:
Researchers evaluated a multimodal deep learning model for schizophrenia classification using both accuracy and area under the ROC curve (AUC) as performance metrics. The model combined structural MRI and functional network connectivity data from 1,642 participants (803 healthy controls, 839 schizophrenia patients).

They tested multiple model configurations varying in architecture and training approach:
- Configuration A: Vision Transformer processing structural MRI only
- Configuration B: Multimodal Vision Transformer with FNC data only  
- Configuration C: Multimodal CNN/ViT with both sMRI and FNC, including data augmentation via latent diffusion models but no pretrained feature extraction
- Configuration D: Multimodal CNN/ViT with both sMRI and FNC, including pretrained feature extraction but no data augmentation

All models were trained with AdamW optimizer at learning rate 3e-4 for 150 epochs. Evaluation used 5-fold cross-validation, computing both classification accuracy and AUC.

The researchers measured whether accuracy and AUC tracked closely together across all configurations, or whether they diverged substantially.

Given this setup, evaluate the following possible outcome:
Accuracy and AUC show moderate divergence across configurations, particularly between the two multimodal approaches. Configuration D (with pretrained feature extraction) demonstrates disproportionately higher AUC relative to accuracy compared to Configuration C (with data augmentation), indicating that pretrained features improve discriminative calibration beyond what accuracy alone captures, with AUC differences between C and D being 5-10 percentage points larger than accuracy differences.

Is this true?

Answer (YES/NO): NO